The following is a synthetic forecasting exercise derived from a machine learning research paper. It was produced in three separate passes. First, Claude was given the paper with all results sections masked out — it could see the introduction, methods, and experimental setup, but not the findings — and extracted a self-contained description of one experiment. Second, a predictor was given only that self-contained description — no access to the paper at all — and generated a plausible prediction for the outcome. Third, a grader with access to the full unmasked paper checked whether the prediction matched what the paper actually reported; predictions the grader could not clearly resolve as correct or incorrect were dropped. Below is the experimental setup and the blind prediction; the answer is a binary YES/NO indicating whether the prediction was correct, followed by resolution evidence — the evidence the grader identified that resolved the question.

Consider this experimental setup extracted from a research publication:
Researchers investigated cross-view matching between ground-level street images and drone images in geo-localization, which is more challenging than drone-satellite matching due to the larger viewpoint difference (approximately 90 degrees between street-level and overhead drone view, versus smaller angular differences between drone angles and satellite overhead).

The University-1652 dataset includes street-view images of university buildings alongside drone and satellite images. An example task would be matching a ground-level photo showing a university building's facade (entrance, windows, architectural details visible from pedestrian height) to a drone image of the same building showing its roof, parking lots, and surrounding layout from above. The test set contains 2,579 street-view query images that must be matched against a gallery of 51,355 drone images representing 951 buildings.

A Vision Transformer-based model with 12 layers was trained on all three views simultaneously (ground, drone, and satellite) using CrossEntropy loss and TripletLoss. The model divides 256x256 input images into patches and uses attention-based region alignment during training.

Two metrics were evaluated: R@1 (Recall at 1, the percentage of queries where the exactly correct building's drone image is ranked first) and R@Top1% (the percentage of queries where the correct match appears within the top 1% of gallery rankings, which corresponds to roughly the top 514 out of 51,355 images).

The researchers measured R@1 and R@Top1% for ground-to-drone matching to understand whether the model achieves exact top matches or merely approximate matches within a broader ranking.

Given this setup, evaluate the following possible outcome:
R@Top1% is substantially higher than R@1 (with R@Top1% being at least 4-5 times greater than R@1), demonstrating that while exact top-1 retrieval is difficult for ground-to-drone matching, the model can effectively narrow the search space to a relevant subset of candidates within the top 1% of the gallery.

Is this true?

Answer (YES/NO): YES